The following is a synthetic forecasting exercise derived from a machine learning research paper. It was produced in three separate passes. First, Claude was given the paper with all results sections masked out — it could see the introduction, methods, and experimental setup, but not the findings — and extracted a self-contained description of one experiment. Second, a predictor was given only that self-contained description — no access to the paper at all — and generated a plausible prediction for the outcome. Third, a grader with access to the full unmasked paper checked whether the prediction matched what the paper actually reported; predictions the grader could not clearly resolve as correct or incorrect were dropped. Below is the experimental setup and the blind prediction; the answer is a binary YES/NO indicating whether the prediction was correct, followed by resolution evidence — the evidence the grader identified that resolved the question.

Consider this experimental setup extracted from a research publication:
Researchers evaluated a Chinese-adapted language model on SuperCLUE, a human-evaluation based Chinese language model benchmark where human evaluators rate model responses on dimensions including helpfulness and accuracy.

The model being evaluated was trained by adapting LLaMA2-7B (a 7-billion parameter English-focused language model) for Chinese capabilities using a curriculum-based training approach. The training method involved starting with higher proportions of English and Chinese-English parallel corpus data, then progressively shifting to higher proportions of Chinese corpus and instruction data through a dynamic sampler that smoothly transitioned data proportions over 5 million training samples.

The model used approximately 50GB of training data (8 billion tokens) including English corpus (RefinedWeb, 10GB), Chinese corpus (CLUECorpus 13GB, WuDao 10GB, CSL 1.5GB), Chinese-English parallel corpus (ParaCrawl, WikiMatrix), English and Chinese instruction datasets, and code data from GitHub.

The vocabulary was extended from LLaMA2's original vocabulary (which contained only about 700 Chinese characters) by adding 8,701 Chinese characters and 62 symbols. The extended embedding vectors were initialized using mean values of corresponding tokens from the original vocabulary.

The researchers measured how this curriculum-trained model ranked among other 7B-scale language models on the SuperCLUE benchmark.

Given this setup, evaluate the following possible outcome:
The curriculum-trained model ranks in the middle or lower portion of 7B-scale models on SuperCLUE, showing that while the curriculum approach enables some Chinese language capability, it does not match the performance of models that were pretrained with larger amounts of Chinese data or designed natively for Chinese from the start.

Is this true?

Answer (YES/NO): NO